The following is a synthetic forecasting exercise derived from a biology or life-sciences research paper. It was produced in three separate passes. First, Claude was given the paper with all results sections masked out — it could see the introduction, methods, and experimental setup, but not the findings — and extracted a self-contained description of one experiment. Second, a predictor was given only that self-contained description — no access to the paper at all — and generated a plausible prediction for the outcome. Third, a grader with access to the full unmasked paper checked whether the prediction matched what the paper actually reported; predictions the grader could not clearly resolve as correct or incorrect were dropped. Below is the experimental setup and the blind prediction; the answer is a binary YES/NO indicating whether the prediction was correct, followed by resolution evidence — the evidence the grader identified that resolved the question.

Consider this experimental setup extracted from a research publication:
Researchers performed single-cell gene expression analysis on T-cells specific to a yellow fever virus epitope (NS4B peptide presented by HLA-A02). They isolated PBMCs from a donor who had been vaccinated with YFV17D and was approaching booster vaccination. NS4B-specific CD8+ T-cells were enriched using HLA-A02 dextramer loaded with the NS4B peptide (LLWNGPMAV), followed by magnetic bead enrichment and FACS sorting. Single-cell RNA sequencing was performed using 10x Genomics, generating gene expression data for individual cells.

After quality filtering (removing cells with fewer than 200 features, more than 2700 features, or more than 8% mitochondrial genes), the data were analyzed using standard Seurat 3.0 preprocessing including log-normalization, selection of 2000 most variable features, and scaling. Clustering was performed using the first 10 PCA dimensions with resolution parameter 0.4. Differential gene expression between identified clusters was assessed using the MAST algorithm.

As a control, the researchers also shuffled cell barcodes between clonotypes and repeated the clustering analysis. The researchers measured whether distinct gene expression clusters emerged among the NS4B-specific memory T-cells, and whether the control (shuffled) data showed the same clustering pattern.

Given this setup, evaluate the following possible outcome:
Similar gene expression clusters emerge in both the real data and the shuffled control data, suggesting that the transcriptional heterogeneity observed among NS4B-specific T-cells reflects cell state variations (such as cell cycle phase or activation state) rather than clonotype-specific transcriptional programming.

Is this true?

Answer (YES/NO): NO